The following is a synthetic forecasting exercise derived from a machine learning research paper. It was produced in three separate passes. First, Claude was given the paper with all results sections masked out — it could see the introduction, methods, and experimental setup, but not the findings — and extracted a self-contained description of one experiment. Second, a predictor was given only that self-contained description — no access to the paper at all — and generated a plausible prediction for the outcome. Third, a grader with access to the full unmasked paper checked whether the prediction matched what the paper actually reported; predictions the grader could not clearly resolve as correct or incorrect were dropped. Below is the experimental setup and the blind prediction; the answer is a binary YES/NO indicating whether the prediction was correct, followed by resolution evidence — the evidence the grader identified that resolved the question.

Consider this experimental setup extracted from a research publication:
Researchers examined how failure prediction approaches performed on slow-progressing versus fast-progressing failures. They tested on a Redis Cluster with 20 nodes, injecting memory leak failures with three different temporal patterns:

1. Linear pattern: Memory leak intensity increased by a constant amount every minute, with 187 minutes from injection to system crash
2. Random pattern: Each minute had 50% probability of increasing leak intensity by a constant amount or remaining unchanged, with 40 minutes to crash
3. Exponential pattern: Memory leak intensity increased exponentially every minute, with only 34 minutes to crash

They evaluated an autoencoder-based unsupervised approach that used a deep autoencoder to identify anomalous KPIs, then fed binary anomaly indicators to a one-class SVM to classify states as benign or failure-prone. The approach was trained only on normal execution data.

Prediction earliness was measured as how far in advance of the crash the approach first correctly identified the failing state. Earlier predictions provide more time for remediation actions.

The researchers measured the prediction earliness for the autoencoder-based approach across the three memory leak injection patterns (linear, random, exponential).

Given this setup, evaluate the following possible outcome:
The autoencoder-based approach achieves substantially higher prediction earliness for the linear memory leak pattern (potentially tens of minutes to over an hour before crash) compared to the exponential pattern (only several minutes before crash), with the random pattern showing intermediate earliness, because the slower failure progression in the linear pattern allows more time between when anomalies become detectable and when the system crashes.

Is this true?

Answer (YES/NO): NO